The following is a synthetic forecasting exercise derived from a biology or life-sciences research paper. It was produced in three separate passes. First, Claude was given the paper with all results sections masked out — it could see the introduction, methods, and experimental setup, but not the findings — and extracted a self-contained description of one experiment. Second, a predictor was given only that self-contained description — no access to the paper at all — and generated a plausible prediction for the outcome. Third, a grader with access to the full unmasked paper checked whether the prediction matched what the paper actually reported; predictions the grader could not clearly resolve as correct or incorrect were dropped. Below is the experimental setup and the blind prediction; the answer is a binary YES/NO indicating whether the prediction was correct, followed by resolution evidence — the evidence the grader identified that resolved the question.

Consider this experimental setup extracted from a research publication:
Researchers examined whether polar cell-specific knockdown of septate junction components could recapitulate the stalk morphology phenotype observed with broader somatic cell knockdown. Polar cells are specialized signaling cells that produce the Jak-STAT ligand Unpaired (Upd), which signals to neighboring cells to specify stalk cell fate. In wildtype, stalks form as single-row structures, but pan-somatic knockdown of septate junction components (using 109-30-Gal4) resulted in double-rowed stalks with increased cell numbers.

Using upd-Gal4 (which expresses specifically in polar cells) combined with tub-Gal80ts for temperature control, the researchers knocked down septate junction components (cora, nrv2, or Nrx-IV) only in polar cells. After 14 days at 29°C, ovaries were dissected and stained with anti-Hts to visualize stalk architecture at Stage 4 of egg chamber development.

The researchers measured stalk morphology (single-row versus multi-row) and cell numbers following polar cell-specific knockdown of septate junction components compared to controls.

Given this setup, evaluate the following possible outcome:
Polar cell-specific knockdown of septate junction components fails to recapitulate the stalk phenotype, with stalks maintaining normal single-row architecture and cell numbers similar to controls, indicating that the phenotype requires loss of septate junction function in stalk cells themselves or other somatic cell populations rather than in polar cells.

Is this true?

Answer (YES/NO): NO